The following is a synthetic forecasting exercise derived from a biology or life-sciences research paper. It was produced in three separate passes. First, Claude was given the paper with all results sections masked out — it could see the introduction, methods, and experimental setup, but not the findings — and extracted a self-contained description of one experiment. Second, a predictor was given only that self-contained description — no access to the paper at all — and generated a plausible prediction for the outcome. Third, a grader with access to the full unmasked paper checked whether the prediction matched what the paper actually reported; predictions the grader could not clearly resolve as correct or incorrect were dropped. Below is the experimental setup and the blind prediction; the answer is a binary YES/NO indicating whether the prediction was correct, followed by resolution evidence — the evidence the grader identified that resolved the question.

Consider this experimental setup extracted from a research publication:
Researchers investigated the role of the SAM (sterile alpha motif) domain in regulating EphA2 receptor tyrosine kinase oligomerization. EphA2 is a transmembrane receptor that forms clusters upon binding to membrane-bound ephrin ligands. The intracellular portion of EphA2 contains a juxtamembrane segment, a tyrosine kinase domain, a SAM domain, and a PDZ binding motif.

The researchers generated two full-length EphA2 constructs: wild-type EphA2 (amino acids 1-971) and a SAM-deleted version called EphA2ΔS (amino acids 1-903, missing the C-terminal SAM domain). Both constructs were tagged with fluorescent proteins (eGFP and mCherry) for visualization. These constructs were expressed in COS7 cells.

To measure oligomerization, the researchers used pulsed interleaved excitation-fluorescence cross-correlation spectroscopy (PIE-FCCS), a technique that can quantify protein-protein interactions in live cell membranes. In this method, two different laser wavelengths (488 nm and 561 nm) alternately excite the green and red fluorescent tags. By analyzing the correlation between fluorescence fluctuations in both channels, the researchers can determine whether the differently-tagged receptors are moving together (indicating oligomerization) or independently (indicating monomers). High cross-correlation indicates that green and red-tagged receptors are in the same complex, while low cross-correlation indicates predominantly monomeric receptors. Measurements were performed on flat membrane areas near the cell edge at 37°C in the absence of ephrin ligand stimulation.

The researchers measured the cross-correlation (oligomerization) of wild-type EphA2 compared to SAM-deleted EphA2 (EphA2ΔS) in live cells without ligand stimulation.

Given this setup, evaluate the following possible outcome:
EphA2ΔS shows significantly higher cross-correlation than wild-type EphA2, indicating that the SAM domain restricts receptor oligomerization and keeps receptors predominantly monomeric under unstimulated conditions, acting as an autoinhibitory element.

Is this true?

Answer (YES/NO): YES